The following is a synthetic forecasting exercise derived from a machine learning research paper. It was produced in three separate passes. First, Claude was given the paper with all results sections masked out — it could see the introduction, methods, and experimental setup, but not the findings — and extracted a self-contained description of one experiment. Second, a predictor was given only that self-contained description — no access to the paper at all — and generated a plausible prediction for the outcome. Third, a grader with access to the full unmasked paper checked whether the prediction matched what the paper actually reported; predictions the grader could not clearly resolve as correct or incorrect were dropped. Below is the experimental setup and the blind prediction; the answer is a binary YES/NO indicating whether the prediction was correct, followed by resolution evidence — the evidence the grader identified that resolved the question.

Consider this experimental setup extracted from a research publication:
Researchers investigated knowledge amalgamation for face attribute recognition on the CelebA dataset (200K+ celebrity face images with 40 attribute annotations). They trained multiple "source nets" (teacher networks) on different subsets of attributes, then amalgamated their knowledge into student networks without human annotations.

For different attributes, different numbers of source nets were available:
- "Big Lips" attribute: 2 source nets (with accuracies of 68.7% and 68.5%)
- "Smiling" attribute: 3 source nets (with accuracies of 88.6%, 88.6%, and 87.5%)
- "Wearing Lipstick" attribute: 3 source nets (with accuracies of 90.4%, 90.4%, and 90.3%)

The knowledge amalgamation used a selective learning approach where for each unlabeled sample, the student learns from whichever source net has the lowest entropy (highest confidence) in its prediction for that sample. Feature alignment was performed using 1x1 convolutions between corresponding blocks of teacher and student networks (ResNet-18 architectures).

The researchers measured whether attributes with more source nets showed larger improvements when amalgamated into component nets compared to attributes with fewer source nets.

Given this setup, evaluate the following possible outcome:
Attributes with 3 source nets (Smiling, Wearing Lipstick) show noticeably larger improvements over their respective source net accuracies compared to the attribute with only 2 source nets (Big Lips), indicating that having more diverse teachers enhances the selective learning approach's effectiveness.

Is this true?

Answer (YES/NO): YES